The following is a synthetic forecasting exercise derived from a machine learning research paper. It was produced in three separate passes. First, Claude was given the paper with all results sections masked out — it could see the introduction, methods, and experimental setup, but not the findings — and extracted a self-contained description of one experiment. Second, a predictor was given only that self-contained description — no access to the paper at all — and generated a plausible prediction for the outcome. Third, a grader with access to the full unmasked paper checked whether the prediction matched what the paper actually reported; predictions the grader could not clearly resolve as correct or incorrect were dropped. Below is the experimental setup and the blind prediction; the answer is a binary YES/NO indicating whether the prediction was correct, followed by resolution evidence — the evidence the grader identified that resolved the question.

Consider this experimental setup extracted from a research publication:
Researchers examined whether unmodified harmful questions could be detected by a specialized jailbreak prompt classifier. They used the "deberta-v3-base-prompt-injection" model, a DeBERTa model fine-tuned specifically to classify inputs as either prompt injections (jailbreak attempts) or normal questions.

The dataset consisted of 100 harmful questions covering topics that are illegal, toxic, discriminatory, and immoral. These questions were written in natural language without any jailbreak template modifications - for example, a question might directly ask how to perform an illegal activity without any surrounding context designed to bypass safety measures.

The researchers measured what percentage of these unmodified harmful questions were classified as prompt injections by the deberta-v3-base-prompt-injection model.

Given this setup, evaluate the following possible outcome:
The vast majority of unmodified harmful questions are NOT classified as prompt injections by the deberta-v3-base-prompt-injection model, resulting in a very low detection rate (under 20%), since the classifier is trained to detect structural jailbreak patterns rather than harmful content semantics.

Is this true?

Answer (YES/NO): YES